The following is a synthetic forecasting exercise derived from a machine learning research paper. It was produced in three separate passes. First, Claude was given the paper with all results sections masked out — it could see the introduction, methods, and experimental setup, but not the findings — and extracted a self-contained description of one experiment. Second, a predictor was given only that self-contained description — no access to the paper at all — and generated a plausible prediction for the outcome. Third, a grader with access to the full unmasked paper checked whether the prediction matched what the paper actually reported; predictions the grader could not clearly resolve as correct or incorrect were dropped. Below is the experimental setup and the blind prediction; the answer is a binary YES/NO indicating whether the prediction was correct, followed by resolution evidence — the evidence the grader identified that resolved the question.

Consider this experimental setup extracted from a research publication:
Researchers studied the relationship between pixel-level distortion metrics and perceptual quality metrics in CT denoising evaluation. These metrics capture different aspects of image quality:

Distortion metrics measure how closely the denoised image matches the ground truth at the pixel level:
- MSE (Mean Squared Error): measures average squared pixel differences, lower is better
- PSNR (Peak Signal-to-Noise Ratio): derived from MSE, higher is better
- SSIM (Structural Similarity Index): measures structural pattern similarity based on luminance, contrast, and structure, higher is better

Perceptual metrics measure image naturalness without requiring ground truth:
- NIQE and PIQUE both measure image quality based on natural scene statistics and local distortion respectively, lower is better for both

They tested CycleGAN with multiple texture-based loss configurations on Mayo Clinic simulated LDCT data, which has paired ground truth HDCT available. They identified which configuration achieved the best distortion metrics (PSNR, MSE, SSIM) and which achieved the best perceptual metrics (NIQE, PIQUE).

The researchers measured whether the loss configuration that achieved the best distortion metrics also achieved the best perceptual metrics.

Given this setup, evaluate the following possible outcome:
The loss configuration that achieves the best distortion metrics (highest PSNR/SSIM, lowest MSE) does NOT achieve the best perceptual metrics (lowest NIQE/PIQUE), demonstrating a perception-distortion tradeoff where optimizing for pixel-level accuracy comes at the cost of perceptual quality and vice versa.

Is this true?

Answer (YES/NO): YES